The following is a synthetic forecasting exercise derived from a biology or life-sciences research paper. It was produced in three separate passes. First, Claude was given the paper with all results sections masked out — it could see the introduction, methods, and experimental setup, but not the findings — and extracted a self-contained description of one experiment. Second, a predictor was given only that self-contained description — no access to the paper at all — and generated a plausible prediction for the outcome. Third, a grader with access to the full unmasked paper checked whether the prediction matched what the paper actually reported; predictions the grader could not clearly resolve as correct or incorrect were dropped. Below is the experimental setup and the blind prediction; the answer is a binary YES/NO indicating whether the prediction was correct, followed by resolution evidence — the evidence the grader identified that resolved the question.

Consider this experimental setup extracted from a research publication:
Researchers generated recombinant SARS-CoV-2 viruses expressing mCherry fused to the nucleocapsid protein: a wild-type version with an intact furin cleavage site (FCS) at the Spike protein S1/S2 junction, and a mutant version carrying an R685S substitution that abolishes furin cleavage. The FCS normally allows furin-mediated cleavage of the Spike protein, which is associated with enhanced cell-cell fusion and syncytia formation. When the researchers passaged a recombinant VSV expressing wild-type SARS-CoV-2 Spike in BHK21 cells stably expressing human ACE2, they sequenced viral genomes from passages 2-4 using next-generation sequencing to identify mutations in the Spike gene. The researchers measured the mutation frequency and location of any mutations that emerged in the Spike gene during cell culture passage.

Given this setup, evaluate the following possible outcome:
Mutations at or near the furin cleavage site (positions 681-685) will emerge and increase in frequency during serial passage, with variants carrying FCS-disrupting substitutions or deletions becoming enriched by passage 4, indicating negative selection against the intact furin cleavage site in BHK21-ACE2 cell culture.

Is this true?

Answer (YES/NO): YES